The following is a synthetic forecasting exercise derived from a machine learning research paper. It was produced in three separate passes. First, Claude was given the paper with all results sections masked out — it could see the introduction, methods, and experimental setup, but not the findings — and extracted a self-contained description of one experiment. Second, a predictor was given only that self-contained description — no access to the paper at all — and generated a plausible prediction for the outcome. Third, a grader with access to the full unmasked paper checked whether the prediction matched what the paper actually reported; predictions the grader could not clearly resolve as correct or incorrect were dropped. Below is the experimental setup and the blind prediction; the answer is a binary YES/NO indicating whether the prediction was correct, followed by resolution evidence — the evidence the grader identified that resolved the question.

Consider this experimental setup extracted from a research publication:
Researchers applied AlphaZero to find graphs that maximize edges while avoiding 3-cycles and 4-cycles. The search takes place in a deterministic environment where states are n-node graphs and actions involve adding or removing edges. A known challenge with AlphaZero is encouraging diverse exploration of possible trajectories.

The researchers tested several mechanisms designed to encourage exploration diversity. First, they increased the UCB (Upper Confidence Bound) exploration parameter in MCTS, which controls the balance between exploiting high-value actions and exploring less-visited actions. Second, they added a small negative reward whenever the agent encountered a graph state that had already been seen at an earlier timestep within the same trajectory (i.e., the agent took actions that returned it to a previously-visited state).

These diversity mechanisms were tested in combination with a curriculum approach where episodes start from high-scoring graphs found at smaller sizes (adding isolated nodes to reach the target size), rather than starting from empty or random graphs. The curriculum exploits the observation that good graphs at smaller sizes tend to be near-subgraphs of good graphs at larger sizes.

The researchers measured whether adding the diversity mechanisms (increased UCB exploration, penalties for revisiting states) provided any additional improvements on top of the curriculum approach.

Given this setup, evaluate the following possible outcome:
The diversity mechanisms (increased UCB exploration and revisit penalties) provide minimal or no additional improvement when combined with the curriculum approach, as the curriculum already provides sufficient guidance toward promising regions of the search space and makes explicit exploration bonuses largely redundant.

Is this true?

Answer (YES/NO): YES